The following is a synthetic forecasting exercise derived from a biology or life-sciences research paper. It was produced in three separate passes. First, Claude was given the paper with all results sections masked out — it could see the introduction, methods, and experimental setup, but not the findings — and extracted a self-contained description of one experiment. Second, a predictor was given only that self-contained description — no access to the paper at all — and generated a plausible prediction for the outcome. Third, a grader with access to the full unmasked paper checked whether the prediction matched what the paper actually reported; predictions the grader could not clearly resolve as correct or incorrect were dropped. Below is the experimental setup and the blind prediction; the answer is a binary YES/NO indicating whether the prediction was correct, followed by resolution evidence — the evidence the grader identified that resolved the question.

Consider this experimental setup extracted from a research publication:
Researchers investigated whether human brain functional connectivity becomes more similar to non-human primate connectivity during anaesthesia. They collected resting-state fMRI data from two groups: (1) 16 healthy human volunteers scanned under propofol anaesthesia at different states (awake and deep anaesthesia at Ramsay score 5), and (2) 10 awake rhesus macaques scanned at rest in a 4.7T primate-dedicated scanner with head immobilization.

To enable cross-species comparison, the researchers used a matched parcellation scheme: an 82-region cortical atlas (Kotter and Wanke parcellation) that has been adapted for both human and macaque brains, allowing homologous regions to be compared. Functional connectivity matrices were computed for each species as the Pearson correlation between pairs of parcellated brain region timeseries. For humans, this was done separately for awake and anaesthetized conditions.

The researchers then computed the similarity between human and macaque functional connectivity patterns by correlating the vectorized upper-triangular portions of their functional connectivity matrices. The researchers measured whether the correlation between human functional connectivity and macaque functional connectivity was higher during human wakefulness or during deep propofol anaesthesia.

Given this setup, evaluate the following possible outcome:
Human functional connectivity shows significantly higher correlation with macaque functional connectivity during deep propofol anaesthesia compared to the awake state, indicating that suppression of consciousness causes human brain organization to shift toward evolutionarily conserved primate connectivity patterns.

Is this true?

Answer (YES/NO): YES